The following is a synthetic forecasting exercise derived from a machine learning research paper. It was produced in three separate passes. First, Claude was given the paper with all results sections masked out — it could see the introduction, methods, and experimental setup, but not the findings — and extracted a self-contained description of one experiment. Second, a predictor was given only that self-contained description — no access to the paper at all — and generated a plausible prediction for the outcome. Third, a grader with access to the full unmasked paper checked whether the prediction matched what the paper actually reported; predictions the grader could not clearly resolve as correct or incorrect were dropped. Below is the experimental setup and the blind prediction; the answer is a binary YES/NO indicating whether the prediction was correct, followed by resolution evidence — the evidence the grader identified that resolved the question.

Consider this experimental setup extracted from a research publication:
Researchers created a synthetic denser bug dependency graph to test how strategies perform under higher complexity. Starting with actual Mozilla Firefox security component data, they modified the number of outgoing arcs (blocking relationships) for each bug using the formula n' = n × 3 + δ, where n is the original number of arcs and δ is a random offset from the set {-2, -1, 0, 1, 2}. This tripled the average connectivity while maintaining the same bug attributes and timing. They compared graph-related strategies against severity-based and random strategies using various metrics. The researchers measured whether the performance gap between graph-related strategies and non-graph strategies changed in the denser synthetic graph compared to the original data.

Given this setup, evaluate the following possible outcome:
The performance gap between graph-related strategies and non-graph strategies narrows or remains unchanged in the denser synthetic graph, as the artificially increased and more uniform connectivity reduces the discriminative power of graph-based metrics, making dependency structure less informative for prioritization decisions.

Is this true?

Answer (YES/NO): NO